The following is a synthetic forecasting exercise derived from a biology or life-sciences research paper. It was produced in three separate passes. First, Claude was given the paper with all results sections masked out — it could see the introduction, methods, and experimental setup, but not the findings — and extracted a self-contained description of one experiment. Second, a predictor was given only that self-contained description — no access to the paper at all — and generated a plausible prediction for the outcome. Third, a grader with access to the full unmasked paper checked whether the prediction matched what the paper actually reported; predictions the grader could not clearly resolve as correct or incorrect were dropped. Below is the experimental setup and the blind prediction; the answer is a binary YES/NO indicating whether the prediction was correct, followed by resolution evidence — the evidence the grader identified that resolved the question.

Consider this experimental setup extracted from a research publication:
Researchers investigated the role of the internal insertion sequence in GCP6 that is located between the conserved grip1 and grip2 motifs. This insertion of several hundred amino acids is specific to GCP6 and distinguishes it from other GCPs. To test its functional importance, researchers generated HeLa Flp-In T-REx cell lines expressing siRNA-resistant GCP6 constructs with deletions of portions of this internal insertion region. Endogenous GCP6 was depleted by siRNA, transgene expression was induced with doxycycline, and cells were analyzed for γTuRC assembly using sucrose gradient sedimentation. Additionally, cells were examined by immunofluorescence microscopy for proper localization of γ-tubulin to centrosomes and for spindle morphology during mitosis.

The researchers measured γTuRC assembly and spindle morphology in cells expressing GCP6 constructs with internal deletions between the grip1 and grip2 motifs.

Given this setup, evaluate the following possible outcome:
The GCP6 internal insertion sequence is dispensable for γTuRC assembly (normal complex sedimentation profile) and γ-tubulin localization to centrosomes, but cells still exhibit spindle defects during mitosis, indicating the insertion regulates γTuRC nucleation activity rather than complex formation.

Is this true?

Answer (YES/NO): NO